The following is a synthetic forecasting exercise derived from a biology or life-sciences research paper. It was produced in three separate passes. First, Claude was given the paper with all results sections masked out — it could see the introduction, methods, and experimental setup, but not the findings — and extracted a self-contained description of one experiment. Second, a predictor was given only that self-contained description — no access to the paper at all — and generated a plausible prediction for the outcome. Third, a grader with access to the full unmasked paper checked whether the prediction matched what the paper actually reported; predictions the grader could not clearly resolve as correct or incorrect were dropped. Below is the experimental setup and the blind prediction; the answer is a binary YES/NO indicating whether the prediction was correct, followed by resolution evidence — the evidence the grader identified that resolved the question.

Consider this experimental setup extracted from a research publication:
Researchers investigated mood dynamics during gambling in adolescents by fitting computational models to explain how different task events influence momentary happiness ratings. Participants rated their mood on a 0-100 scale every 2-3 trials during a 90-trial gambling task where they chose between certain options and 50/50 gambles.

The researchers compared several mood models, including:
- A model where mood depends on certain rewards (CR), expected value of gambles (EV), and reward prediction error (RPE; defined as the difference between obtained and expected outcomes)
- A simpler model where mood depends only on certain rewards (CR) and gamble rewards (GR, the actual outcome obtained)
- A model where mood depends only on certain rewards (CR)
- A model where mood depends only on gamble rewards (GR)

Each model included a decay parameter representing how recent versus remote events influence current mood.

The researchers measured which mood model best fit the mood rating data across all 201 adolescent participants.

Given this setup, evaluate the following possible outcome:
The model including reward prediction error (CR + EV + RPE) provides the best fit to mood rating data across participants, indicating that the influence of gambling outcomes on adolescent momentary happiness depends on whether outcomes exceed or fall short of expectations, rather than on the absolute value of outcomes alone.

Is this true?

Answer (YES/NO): NO